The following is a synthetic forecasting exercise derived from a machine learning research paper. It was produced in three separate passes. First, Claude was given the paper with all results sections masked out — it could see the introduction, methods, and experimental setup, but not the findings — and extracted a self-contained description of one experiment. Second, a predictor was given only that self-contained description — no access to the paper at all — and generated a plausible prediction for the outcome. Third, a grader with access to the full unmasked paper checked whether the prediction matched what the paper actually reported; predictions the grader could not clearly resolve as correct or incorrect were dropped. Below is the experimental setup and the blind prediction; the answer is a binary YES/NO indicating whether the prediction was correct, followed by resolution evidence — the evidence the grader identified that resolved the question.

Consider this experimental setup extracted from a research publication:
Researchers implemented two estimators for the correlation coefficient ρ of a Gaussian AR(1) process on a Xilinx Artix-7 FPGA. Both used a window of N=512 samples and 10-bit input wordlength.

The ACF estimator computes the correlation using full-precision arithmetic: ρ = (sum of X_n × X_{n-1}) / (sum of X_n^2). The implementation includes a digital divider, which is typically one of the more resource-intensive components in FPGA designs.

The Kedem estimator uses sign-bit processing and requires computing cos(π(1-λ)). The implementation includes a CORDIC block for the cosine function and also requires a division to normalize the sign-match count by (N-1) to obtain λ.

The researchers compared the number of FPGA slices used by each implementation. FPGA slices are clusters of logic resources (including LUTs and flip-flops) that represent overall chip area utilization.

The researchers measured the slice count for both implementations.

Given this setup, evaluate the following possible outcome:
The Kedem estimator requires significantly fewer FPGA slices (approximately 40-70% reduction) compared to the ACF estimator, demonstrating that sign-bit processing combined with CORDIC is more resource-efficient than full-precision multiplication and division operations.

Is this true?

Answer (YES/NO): YES